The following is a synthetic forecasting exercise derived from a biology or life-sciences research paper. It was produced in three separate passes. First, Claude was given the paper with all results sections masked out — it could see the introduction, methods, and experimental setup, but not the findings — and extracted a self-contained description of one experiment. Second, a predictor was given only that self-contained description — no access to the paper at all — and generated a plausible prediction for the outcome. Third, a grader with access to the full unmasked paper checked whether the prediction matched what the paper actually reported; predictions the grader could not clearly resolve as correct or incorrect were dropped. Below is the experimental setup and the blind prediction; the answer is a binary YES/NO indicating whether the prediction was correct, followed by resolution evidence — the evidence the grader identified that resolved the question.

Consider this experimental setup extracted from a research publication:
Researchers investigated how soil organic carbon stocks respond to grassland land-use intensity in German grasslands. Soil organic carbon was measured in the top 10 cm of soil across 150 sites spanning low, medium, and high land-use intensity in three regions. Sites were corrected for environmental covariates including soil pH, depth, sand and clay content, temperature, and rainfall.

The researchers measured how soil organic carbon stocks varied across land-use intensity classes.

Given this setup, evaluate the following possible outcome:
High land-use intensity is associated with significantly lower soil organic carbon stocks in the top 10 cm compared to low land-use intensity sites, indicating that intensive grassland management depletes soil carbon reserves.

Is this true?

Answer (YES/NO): NO